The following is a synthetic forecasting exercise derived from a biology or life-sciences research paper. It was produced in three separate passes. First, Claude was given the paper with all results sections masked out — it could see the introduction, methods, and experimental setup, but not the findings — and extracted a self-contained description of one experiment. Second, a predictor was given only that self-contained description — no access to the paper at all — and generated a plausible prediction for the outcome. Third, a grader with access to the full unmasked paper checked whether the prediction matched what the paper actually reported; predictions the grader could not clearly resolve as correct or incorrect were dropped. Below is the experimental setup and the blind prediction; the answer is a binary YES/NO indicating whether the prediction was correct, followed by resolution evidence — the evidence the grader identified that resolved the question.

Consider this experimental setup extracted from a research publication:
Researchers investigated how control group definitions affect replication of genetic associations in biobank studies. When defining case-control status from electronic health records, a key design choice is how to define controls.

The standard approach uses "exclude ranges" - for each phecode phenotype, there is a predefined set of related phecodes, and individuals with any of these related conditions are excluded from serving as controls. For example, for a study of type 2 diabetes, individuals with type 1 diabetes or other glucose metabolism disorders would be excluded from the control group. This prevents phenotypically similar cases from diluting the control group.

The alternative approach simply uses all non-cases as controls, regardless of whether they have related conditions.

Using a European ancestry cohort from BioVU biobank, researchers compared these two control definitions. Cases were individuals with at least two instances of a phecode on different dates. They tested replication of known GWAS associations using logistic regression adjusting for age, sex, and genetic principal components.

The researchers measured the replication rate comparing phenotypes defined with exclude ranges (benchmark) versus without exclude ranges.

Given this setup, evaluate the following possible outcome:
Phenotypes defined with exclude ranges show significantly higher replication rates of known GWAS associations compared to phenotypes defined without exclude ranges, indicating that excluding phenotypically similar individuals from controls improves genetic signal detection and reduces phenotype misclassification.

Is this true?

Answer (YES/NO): NO